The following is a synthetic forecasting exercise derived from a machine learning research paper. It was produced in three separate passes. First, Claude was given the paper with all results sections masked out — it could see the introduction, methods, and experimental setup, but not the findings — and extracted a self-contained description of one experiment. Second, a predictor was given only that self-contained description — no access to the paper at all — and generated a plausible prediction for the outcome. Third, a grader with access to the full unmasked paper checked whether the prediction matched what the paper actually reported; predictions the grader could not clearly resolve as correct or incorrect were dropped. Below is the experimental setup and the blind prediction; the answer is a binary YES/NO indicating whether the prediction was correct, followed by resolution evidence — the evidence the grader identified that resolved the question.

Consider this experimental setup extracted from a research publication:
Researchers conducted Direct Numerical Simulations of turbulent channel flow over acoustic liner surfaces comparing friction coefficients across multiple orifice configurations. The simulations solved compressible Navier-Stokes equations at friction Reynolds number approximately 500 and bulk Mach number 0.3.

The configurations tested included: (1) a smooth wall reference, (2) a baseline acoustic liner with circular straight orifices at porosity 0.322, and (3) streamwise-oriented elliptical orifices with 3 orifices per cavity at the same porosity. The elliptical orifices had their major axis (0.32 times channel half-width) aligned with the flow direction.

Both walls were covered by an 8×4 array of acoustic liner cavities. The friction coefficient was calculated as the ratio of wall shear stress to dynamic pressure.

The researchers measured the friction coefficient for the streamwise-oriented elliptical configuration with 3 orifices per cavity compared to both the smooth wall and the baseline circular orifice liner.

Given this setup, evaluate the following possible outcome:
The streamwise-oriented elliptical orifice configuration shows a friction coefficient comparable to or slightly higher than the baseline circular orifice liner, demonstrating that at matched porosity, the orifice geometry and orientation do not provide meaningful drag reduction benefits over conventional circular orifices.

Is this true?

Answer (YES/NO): NO